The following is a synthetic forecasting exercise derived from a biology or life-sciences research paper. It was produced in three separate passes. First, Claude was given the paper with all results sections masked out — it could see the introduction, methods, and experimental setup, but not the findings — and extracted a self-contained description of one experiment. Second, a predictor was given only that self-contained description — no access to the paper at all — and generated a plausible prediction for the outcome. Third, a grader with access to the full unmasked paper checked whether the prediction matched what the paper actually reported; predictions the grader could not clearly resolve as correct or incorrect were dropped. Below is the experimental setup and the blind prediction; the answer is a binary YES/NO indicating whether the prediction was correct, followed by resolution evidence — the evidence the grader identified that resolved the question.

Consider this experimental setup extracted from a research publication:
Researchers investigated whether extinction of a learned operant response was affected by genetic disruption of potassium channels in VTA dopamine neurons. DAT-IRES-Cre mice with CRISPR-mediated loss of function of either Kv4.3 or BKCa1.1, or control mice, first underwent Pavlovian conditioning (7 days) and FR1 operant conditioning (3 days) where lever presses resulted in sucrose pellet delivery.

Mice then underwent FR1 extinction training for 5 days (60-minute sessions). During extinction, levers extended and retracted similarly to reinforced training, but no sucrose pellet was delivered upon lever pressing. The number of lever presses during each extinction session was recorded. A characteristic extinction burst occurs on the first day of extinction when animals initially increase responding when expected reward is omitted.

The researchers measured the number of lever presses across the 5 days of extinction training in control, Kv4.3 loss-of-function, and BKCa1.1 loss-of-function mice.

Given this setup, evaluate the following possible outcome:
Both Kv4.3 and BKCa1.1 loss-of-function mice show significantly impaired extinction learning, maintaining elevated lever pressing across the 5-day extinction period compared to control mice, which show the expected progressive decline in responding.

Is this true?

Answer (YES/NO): NO